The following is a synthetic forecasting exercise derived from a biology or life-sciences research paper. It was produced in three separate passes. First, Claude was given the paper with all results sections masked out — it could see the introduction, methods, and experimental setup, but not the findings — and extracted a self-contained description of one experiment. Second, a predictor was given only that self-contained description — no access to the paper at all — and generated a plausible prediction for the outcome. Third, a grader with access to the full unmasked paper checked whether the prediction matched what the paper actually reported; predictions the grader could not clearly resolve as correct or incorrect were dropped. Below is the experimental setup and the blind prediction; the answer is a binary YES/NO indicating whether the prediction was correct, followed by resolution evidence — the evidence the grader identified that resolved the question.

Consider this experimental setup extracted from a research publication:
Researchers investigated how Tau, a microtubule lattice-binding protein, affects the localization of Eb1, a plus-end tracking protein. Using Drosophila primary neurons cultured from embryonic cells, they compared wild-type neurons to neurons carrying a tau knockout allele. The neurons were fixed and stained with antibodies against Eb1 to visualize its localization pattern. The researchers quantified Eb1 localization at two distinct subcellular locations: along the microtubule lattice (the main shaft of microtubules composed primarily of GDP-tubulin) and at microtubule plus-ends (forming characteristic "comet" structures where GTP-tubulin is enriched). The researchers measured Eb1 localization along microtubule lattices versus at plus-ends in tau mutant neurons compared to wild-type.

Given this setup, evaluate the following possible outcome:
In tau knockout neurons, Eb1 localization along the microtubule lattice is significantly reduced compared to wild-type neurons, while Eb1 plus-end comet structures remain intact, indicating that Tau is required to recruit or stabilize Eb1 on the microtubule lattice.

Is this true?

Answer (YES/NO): NO